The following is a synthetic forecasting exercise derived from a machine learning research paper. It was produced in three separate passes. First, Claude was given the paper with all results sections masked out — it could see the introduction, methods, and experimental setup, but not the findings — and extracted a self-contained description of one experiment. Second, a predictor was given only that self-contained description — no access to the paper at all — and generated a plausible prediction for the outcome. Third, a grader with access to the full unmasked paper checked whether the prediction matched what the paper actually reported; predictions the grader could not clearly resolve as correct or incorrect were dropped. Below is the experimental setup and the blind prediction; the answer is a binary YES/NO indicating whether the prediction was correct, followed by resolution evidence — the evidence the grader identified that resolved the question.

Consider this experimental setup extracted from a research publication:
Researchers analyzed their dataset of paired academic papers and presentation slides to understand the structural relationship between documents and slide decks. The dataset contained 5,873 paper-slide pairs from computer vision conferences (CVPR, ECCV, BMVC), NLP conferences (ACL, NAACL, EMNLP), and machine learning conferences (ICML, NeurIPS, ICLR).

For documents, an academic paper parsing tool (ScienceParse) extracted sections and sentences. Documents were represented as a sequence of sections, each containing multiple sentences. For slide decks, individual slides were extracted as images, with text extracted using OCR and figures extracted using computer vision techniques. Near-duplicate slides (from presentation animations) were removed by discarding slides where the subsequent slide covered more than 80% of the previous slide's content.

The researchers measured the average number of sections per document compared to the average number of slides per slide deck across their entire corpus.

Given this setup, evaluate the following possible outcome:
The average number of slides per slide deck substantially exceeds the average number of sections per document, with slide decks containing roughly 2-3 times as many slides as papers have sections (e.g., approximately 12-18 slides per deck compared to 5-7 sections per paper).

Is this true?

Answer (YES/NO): YES